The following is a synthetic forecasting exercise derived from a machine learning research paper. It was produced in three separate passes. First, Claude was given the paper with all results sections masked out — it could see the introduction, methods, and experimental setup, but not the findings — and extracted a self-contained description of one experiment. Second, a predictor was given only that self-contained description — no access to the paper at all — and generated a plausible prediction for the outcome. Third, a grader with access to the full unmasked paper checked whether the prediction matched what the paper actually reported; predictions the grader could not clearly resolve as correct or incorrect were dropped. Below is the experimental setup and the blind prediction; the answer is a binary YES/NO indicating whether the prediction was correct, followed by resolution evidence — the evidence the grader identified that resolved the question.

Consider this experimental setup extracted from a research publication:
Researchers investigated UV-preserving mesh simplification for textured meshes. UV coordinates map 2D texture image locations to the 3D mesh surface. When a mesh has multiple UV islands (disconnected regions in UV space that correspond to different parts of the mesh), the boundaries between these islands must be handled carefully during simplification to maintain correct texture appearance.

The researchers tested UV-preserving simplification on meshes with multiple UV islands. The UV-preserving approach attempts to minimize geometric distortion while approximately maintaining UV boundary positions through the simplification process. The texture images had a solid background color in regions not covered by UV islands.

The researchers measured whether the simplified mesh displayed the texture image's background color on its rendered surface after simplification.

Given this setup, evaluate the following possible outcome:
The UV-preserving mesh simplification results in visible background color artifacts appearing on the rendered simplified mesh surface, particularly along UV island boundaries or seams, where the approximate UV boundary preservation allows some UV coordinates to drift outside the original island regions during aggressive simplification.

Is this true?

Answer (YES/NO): YES